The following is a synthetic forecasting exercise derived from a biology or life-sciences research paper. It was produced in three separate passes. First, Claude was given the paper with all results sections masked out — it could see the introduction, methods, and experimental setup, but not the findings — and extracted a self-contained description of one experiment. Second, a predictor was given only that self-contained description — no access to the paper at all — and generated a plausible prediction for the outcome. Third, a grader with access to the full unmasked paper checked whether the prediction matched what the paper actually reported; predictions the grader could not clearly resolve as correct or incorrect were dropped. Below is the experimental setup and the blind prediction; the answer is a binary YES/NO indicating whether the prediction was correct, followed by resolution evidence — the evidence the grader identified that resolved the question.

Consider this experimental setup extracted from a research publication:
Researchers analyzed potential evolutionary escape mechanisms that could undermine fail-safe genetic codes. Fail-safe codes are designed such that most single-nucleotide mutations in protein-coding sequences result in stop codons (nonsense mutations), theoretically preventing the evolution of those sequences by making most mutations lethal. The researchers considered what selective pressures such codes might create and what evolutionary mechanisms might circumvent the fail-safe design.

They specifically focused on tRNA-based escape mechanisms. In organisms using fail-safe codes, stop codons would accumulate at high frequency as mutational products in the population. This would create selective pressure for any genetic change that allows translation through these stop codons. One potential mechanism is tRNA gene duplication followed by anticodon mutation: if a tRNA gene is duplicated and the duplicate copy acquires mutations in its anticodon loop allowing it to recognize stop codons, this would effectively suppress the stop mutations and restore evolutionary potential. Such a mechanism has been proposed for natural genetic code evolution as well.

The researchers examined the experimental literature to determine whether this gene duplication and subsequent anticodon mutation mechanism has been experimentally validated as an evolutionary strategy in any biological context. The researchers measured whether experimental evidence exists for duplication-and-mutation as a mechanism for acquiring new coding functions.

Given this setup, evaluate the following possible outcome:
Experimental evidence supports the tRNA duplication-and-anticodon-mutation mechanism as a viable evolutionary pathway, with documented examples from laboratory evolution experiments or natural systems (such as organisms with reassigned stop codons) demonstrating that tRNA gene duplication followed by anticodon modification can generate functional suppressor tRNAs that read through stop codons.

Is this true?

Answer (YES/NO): NO